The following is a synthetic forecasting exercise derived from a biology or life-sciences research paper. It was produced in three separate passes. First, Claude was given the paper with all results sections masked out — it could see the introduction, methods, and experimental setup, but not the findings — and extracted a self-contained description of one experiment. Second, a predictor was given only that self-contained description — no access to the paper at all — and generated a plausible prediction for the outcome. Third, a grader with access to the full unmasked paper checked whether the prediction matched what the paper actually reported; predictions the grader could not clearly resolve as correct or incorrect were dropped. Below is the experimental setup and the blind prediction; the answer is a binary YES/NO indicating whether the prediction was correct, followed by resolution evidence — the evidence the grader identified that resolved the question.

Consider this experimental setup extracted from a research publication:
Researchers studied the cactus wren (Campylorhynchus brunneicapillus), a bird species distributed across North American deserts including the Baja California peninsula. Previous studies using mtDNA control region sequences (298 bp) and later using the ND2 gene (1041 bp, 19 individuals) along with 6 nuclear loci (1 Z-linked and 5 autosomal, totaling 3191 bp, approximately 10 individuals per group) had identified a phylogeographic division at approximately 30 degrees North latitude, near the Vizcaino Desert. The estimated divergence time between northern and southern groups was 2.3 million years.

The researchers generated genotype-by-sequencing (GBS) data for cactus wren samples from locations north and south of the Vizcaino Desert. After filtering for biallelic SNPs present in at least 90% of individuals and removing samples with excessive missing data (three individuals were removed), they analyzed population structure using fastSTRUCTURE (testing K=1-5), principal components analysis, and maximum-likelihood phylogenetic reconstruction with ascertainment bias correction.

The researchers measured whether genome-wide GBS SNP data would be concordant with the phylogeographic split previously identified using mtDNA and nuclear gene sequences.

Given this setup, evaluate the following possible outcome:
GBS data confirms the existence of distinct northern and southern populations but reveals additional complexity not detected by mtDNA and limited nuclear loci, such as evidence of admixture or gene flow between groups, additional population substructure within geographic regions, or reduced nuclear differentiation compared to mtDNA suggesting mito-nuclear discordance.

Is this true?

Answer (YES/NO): NO